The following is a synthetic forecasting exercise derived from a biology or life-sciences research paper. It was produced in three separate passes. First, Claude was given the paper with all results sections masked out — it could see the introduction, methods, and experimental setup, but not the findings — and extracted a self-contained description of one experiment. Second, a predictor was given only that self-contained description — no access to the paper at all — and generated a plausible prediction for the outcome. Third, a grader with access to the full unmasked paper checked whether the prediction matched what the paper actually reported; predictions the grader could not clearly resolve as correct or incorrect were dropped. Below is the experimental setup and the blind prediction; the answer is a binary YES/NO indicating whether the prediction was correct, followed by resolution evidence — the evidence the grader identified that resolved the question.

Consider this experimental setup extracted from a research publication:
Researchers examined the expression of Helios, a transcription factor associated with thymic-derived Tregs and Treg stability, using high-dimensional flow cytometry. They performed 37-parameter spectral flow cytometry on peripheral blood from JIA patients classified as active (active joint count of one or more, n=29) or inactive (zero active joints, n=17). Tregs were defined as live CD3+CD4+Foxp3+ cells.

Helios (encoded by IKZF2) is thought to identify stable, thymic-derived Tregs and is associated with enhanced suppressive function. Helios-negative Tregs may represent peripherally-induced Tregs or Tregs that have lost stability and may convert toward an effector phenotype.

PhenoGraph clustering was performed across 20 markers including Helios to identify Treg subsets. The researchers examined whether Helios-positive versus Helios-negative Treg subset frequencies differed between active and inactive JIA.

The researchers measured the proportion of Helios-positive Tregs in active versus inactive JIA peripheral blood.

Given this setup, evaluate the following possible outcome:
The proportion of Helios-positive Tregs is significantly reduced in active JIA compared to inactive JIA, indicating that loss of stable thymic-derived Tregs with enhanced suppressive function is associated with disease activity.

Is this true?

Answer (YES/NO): NO